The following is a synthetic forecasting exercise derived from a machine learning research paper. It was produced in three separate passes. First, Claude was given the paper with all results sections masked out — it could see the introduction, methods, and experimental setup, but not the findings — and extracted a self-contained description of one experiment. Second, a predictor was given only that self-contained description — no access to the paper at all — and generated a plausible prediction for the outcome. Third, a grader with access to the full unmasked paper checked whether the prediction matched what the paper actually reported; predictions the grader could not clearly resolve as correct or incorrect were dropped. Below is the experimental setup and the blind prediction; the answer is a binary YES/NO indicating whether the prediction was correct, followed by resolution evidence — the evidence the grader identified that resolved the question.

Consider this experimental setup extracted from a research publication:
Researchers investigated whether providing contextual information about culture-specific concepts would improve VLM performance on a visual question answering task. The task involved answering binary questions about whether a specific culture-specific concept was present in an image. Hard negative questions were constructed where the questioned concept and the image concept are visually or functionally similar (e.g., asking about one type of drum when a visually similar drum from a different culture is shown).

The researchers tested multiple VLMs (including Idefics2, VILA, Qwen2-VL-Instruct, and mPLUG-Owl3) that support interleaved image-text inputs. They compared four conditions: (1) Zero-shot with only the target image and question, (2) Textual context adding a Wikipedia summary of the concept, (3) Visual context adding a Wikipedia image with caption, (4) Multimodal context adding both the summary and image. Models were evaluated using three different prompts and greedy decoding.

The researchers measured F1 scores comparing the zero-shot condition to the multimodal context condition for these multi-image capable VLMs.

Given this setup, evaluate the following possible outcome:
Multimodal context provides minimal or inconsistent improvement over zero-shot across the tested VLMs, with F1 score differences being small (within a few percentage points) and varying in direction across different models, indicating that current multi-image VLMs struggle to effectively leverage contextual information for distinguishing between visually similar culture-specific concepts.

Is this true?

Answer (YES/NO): YES